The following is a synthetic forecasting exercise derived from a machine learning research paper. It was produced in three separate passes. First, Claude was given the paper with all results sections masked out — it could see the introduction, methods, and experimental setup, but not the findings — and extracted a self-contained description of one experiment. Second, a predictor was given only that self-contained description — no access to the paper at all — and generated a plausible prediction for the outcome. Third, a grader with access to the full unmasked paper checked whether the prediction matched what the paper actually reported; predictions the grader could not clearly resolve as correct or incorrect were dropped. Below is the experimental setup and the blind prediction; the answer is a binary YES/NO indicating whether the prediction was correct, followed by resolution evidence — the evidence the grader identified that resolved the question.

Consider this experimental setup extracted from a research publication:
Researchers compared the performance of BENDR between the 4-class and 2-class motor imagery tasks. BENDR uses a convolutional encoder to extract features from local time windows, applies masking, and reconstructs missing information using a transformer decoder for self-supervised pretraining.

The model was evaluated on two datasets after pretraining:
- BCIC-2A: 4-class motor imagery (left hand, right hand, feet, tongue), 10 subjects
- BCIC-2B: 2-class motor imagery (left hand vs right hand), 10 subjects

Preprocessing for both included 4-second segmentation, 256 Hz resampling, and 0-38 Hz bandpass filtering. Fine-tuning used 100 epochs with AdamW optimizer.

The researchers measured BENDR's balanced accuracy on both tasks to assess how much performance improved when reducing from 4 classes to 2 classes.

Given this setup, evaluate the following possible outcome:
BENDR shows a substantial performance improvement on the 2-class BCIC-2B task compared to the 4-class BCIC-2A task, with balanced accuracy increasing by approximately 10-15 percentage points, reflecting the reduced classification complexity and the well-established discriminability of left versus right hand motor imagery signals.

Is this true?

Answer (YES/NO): NO